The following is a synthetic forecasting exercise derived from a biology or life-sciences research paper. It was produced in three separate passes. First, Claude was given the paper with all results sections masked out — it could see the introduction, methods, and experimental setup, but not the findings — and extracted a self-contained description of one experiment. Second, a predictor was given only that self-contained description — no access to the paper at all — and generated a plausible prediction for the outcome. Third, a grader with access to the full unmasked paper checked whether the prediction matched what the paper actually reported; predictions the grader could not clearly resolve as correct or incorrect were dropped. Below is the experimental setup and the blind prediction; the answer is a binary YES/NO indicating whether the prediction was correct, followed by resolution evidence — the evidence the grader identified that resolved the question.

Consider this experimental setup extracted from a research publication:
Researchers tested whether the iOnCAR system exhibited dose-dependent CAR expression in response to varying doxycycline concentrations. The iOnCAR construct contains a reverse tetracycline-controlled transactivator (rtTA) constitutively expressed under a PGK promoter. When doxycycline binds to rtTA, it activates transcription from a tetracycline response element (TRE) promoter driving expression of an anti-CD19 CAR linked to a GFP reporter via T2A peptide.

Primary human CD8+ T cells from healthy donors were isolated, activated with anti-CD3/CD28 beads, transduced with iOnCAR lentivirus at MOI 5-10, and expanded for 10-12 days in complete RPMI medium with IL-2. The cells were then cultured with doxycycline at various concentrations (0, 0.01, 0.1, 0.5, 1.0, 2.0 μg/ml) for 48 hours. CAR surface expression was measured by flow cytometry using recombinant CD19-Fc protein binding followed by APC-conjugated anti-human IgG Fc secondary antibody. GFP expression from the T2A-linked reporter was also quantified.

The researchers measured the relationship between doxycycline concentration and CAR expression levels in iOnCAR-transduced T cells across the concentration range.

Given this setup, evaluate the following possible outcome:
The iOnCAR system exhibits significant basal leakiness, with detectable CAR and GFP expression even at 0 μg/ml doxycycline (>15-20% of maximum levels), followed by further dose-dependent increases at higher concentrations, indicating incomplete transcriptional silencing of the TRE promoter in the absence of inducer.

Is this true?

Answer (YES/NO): NO